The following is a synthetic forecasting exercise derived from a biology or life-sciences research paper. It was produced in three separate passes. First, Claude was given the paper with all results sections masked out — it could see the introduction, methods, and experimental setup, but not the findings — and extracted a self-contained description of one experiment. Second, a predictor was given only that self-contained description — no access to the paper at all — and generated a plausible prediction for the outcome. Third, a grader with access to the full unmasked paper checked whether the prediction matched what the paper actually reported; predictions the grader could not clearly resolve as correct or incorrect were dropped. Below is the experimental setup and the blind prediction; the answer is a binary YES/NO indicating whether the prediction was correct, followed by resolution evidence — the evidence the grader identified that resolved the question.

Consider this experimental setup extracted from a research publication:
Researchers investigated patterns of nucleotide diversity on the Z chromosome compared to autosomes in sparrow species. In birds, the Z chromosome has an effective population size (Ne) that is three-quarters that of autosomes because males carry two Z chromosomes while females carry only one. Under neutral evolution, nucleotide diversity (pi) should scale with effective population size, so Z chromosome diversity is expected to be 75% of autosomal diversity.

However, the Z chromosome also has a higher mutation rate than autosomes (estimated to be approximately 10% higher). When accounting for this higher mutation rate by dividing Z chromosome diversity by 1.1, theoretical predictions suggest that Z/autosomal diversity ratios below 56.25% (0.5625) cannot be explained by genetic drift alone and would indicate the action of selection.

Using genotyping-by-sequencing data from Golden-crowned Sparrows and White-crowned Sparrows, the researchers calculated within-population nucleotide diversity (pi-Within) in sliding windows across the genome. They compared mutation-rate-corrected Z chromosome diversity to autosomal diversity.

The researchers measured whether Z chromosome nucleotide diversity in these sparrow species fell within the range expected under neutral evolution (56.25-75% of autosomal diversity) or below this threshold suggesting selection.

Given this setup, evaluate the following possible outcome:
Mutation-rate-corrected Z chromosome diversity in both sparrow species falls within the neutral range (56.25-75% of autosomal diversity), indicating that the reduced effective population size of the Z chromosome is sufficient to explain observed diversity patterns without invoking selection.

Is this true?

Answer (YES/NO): NO